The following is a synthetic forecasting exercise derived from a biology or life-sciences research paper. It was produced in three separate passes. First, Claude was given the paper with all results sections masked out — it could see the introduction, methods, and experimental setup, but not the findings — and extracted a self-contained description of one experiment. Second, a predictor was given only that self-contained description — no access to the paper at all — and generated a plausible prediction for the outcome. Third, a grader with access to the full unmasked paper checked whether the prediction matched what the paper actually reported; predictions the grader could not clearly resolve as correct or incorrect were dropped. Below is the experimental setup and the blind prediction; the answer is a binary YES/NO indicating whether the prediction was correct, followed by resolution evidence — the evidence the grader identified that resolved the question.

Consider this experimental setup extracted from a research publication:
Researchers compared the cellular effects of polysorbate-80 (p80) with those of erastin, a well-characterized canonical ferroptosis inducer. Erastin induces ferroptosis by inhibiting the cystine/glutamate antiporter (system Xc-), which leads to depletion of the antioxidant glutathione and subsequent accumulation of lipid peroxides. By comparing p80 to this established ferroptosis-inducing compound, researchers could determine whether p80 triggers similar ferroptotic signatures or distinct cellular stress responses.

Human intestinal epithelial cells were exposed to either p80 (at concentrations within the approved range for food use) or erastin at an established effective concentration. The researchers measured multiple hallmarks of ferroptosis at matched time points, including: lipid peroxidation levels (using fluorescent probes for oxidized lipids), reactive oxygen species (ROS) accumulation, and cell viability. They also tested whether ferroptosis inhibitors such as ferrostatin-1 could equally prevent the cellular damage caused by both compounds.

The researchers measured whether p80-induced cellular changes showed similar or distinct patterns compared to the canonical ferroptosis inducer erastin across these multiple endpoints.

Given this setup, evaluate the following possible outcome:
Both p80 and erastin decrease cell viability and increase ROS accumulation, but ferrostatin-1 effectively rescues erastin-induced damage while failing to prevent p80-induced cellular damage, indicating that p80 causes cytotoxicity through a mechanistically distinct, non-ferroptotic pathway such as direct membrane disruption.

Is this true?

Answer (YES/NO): NO